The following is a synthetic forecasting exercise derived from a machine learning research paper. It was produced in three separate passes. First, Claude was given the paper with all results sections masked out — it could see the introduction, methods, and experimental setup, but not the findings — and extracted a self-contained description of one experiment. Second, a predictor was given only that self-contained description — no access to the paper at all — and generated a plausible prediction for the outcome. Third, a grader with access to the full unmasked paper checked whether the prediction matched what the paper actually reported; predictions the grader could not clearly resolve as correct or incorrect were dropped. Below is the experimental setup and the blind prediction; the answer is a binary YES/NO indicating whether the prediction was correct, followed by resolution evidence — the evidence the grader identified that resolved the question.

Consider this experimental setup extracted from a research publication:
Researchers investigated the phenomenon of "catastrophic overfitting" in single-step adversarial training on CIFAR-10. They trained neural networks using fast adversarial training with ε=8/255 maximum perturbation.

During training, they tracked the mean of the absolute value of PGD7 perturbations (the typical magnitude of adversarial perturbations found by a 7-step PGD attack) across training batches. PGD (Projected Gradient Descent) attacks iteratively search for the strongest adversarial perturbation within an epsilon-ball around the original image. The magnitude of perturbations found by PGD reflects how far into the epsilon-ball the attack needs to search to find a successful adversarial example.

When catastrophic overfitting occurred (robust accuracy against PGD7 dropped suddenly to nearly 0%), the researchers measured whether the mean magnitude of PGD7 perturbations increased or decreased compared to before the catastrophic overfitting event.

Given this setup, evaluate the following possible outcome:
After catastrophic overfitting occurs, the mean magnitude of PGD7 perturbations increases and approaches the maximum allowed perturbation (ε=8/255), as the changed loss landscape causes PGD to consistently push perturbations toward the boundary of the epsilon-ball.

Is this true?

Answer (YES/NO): NO